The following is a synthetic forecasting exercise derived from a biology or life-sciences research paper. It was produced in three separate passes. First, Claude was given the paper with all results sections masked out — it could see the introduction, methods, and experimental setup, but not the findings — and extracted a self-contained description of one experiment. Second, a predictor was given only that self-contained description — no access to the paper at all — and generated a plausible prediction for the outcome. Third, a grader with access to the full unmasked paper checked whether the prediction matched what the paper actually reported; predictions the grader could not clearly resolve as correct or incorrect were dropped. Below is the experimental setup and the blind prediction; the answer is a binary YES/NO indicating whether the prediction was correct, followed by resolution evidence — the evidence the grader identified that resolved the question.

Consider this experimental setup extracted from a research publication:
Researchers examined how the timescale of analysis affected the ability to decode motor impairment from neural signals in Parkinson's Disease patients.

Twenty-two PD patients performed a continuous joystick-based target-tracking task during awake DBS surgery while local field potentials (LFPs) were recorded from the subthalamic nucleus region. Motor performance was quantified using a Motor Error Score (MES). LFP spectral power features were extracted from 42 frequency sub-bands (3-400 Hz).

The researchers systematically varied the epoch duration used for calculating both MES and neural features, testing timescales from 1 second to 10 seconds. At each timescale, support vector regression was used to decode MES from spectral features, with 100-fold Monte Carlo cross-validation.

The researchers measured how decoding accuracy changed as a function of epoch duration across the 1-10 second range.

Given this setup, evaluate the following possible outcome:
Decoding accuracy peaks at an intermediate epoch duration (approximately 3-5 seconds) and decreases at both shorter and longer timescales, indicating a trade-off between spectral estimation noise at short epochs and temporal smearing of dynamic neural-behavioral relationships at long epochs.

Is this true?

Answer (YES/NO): NO